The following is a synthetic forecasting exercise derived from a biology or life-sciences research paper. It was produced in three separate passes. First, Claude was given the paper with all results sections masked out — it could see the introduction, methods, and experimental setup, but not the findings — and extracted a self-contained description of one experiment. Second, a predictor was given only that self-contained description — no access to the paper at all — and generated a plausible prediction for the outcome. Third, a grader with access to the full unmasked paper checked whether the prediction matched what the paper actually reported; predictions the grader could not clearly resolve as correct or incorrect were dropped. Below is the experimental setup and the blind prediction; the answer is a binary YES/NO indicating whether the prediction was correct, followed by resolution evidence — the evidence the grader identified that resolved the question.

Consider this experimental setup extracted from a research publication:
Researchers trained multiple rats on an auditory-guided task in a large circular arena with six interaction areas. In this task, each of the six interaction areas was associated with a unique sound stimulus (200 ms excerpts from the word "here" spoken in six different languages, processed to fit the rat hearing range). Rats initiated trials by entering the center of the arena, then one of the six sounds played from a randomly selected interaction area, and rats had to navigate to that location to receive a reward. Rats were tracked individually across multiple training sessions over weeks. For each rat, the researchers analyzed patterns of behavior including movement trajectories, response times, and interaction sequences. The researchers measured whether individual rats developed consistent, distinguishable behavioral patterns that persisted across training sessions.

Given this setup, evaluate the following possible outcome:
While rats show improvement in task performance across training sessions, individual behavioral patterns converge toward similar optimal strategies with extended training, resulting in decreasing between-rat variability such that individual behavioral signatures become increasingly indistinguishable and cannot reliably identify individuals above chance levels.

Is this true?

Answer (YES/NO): NO